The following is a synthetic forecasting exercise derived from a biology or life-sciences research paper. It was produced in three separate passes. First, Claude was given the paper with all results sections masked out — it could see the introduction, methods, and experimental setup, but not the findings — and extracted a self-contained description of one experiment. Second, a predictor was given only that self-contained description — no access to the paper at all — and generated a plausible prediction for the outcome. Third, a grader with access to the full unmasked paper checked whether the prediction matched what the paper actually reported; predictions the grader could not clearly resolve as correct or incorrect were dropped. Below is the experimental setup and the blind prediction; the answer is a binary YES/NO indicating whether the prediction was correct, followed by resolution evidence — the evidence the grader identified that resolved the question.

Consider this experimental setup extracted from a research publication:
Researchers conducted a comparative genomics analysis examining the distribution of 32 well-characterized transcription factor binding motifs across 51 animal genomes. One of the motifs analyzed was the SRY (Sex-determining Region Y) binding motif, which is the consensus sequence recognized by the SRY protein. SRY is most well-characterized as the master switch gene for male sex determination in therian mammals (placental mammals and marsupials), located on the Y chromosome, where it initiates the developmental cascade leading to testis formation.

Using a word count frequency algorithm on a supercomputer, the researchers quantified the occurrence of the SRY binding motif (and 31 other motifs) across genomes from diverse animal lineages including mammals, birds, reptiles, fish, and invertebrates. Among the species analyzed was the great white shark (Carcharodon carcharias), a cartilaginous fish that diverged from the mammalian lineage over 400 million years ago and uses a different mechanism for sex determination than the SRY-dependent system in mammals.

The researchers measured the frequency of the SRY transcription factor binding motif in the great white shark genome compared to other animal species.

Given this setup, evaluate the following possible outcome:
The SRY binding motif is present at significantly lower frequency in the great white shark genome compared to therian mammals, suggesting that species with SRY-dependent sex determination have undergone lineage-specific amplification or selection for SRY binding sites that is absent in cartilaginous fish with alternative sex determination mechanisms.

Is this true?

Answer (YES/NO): NO